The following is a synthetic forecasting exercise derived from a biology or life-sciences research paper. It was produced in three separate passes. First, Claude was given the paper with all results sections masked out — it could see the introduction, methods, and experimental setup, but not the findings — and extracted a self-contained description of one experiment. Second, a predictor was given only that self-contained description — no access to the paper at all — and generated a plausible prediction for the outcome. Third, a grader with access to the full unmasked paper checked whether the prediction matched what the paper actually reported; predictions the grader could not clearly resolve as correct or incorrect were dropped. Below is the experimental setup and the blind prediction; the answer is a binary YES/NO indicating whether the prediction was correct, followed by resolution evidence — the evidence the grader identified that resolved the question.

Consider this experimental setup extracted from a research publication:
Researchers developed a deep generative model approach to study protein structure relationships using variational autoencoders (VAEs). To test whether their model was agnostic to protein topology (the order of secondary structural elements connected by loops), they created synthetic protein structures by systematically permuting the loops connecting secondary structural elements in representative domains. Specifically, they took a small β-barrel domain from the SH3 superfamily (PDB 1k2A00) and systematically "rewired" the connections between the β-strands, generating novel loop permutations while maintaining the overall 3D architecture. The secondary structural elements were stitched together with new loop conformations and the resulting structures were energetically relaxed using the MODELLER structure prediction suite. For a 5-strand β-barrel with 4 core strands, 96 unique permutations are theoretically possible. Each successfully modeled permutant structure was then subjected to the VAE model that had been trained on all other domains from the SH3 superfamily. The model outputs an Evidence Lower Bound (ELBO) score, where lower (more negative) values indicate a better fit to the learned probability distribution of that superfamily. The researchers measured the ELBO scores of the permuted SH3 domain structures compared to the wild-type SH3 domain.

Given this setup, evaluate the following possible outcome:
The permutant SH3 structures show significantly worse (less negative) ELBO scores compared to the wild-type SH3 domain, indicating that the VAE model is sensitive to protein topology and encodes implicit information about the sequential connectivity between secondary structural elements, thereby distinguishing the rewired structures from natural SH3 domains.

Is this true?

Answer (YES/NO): NO